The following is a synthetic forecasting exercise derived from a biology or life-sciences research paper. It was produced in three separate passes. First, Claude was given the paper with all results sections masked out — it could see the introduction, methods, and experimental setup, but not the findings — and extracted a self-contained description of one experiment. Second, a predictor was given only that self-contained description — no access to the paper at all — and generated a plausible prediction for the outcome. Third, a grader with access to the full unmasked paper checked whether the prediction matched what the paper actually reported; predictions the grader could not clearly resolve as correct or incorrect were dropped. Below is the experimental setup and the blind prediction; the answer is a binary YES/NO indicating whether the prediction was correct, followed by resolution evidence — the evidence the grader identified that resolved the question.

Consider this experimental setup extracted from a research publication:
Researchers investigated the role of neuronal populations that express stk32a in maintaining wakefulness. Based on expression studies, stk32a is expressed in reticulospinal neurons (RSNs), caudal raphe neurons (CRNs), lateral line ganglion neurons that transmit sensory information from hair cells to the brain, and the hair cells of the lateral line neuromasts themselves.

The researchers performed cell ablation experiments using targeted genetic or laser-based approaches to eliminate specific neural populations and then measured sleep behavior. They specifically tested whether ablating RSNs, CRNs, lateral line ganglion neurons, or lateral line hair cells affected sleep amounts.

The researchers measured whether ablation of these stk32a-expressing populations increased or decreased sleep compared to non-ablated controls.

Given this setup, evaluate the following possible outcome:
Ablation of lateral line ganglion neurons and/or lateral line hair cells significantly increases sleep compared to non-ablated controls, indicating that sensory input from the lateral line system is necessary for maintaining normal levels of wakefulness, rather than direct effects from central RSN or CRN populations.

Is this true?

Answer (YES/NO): NO